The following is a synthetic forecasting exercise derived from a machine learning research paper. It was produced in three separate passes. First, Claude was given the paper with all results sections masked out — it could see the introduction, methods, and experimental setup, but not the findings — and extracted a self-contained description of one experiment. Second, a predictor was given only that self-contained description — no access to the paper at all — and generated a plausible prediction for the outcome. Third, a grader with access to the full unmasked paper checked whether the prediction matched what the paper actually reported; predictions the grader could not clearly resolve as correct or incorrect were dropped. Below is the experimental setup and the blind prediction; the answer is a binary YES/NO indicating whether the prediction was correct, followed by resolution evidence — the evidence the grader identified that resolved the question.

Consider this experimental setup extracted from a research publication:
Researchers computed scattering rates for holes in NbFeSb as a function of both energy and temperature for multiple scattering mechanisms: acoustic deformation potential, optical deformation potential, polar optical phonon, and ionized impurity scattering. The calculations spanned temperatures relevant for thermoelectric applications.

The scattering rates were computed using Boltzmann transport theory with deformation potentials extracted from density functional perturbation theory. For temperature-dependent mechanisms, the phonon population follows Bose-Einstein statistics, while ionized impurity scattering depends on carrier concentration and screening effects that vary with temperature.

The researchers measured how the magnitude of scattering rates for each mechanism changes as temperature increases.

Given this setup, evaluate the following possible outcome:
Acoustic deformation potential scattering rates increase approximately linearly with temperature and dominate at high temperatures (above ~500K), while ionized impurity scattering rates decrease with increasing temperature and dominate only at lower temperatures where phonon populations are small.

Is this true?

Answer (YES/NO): NO